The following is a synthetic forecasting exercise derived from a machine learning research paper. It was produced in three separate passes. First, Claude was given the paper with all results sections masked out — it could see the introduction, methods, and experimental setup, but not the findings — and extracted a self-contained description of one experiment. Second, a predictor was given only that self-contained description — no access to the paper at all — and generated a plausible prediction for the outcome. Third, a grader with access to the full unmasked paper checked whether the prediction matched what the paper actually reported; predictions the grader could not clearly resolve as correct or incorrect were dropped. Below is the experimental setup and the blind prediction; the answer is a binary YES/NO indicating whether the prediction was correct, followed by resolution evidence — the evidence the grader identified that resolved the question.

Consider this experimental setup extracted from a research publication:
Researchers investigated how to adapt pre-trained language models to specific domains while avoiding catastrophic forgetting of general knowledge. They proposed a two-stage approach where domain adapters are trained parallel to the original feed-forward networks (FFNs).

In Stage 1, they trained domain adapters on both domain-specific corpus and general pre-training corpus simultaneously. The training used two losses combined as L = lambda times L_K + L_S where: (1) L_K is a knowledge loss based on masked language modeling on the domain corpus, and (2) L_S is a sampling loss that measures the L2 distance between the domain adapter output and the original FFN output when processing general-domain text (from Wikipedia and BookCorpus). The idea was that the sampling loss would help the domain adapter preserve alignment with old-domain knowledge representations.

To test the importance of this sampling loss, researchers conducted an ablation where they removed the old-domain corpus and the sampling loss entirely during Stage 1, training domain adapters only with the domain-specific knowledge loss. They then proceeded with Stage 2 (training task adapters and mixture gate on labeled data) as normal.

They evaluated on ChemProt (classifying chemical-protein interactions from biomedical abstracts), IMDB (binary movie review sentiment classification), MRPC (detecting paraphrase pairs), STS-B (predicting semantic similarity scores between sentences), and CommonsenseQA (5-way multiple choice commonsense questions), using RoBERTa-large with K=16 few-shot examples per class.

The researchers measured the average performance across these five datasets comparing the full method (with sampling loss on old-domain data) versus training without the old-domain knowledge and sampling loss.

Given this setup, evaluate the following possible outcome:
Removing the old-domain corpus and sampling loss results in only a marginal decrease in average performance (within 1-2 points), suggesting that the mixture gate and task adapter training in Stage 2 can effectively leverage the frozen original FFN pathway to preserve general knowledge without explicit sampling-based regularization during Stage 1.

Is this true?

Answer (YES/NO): NO